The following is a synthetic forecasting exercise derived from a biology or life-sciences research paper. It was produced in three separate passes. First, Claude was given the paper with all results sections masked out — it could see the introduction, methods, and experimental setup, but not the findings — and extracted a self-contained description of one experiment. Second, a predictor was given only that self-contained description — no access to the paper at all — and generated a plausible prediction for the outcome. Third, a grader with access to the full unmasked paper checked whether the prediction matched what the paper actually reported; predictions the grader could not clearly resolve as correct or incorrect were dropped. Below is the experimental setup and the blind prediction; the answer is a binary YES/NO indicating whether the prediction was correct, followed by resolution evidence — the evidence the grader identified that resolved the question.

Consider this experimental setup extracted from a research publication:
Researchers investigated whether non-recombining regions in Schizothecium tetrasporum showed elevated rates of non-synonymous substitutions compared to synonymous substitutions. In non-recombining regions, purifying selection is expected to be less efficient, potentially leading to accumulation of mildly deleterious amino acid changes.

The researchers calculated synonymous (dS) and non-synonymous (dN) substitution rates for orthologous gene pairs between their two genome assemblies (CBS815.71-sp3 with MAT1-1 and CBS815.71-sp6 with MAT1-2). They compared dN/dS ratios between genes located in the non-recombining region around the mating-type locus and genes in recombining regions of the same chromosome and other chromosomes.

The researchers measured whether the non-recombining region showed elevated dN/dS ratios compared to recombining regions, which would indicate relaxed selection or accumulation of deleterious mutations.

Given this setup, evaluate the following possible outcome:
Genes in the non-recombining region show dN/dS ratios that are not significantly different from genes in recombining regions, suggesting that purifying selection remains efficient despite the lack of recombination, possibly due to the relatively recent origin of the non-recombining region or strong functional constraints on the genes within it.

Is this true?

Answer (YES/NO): YES